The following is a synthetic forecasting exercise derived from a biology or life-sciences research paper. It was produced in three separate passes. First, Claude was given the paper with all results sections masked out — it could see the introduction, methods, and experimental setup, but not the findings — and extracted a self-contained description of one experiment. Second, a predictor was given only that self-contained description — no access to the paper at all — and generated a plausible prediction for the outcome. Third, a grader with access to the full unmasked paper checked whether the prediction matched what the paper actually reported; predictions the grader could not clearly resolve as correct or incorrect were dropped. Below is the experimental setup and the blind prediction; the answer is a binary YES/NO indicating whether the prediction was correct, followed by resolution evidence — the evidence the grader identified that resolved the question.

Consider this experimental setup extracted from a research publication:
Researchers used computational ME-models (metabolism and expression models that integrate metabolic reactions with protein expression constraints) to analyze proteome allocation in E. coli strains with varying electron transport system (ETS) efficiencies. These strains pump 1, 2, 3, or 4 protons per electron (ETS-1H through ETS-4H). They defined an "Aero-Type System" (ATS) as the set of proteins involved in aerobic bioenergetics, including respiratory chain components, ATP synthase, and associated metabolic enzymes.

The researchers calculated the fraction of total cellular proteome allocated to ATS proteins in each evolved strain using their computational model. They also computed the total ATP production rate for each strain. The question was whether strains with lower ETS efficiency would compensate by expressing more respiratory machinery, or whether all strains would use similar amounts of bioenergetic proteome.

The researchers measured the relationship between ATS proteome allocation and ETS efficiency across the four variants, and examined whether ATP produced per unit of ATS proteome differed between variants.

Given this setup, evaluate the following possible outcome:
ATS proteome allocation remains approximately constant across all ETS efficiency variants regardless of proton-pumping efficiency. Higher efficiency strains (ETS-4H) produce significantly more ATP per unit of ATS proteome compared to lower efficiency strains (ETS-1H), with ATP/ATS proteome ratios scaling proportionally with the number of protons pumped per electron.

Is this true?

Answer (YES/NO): NO